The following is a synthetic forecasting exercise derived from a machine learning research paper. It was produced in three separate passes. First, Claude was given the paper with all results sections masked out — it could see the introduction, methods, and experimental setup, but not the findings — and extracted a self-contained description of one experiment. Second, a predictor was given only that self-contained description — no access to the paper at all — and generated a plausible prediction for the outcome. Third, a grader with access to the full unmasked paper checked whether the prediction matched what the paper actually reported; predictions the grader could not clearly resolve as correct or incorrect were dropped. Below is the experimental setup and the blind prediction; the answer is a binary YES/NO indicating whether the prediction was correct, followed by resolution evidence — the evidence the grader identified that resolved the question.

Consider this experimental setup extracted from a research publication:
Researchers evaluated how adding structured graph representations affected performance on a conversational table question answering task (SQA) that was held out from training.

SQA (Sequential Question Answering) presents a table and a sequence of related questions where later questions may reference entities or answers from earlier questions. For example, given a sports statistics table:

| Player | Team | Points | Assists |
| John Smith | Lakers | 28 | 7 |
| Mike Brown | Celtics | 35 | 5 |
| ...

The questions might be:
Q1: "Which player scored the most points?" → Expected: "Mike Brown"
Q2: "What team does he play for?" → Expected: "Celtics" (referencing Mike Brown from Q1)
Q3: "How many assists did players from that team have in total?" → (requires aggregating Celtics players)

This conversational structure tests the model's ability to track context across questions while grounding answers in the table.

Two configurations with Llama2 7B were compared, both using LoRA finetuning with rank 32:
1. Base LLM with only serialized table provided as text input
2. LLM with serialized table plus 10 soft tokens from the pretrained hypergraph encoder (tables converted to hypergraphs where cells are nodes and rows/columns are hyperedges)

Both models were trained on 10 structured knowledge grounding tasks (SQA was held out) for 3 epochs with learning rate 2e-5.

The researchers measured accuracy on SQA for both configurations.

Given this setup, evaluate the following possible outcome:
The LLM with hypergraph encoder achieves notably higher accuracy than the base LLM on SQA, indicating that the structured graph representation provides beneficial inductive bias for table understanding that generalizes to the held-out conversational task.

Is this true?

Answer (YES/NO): NO